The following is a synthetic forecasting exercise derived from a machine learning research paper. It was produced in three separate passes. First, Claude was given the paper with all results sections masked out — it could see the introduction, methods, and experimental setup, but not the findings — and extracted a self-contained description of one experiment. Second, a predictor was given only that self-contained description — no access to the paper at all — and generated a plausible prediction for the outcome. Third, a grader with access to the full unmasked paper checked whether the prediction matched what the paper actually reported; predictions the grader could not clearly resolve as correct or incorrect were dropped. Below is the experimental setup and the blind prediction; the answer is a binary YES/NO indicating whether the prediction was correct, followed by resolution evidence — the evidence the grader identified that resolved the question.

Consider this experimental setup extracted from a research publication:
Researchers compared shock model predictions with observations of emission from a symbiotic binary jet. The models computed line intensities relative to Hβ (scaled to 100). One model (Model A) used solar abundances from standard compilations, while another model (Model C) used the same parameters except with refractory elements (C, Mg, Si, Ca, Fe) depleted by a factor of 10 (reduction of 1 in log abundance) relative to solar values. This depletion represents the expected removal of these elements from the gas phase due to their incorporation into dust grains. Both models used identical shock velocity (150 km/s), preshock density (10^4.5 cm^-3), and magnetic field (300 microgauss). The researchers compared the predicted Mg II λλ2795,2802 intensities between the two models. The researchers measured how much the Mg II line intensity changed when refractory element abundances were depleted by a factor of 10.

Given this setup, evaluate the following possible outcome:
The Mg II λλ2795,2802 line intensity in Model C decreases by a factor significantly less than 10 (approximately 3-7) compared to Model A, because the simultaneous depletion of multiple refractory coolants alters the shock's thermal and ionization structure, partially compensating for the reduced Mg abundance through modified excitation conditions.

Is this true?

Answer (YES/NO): YES